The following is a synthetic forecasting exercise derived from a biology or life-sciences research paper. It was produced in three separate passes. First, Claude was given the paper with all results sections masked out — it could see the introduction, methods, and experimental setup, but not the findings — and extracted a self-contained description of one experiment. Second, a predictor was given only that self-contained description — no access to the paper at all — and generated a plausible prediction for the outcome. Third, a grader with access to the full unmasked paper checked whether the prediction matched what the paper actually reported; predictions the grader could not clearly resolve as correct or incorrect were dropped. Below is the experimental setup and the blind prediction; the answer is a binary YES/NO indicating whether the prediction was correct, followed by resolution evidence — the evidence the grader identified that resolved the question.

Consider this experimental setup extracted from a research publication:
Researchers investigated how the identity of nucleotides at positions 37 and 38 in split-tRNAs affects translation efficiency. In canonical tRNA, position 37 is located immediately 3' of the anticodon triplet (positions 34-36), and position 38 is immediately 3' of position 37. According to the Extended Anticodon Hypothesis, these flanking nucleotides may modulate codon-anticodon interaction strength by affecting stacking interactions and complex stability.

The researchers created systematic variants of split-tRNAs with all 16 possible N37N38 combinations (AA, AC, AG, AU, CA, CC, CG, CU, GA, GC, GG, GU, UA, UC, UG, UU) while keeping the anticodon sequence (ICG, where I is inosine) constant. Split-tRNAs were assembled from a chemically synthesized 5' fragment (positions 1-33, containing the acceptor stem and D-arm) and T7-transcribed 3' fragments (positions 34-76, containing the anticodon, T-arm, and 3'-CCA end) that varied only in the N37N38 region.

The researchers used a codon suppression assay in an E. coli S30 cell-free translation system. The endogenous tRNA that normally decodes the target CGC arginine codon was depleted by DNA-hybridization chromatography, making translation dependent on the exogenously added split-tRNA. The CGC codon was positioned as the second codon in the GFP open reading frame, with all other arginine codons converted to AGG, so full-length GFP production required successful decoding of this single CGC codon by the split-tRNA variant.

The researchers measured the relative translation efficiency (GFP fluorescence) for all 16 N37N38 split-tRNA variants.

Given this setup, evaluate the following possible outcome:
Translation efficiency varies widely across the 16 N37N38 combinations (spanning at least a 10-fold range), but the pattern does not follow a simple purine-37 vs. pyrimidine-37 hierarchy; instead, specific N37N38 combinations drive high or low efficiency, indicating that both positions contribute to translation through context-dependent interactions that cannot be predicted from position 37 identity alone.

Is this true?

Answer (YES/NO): YES